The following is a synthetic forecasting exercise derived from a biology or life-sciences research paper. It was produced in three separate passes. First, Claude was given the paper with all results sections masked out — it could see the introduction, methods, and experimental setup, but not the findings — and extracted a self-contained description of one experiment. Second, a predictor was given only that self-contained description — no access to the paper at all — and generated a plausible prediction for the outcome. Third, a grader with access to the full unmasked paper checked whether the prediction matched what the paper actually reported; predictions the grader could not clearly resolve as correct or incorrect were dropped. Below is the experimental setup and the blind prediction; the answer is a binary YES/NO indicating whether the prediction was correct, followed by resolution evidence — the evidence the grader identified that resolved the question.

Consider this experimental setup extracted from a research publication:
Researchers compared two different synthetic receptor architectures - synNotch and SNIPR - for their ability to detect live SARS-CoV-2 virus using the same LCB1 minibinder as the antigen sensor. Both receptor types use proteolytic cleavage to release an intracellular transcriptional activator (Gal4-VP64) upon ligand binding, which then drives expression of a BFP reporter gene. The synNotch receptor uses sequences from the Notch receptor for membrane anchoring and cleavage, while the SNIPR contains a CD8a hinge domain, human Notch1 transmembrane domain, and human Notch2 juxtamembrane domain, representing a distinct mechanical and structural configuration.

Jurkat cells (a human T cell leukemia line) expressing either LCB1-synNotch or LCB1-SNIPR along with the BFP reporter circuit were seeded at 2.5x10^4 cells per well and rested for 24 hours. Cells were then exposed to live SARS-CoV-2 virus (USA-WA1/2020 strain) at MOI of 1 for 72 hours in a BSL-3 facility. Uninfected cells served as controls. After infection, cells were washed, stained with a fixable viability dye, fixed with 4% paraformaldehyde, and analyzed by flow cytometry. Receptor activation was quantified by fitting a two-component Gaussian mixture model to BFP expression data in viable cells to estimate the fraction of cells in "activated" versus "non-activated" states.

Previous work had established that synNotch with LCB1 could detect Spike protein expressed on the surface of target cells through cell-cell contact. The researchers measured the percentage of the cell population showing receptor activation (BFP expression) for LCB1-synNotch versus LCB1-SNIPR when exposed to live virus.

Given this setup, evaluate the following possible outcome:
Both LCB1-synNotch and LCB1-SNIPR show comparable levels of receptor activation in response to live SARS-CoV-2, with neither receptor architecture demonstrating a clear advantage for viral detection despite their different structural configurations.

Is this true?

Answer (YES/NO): NO